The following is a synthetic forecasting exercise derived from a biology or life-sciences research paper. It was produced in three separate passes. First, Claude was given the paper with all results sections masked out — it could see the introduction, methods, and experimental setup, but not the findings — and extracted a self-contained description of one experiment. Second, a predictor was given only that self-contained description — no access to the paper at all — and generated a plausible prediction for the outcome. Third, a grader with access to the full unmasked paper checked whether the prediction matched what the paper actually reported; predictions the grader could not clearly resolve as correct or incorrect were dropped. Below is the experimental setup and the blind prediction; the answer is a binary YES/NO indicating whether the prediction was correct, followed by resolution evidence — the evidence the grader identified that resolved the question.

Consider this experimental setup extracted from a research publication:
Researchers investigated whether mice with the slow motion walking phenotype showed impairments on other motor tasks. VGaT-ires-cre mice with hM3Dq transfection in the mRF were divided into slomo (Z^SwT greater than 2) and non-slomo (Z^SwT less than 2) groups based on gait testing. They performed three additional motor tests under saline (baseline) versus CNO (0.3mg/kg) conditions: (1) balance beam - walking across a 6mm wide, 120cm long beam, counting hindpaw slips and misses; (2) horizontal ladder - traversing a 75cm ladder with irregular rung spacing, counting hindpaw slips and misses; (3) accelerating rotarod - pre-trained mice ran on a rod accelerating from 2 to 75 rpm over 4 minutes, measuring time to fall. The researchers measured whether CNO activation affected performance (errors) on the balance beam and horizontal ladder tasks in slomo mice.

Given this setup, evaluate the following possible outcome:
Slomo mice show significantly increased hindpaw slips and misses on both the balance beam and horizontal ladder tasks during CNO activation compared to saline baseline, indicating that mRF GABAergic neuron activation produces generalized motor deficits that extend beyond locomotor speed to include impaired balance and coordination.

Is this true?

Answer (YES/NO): NO